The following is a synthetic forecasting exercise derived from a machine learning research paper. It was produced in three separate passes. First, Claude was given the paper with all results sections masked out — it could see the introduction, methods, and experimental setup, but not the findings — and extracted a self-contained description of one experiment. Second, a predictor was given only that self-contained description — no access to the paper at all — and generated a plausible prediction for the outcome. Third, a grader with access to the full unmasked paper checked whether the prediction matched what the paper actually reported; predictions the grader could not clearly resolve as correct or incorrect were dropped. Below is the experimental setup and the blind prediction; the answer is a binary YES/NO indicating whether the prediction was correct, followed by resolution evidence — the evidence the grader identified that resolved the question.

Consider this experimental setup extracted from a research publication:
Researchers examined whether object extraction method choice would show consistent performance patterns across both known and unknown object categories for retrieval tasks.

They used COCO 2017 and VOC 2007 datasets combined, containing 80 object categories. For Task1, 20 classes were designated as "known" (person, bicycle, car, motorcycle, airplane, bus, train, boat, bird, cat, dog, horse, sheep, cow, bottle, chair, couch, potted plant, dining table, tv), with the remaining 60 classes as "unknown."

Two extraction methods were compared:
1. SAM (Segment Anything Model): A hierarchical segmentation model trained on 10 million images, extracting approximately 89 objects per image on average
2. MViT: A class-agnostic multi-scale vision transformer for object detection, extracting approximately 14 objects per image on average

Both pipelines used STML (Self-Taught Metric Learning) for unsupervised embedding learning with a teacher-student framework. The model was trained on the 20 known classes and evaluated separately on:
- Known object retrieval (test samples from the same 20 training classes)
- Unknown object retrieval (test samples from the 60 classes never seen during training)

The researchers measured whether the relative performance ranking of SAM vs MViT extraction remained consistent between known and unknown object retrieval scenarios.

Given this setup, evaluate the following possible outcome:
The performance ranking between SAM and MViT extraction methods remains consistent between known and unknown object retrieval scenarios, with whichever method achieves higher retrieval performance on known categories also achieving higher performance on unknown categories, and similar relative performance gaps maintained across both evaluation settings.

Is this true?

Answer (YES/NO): NO